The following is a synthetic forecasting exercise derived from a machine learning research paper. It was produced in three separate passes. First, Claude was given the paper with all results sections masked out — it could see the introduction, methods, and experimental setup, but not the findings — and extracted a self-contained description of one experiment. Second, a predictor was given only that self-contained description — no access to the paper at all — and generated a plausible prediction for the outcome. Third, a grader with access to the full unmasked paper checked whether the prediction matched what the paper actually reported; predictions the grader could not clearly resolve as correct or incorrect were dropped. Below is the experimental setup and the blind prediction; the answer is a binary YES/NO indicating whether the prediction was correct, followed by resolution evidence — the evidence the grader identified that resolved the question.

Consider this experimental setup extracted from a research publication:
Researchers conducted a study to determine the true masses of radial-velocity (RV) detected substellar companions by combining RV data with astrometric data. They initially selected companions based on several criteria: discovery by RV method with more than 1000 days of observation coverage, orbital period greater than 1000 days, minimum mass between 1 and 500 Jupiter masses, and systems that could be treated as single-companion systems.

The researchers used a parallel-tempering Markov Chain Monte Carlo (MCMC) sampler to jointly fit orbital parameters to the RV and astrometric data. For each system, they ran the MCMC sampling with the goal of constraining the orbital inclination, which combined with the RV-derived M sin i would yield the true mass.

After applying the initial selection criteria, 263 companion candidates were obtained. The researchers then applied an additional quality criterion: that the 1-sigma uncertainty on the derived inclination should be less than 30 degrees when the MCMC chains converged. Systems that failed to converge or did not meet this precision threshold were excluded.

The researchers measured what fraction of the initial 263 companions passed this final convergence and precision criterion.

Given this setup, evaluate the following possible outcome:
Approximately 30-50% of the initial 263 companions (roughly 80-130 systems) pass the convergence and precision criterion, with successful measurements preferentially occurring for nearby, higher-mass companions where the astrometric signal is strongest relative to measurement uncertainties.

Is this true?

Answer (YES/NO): YES